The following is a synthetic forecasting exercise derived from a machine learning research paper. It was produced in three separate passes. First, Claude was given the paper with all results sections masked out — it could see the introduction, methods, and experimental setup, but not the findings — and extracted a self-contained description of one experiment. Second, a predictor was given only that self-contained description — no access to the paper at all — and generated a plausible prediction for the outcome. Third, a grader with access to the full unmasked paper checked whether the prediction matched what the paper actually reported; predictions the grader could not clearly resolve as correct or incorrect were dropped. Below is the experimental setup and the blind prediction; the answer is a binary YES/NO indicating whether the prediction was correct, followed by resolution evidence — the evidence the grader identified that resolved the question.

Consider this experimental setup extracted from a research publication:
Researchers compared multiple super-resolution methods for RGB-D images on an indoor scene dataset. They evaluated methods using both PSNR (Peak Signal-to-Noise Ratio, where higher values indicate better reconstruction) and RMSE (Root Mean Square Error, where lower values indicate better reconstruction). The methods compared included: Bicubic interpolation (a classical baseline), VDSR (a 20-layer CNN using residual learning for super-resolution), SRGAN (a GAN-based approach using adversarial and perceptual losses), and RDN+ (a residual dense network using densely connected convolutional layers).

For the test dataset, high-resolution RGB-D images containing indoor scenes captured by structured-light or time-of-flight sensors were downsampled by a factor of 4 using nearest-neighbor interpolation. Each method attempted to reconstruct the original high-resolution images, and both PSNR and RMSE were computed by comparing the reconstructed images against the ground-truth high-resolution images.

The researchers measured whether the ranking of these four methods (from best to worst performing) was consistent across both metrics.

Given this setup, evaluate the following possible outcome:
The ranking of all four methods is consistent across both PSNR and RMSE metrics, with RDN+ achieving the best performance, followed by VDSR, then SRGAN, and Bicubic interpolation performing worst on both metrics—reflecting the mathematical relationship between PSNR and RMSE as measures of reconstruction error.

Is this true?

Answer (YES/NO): NO